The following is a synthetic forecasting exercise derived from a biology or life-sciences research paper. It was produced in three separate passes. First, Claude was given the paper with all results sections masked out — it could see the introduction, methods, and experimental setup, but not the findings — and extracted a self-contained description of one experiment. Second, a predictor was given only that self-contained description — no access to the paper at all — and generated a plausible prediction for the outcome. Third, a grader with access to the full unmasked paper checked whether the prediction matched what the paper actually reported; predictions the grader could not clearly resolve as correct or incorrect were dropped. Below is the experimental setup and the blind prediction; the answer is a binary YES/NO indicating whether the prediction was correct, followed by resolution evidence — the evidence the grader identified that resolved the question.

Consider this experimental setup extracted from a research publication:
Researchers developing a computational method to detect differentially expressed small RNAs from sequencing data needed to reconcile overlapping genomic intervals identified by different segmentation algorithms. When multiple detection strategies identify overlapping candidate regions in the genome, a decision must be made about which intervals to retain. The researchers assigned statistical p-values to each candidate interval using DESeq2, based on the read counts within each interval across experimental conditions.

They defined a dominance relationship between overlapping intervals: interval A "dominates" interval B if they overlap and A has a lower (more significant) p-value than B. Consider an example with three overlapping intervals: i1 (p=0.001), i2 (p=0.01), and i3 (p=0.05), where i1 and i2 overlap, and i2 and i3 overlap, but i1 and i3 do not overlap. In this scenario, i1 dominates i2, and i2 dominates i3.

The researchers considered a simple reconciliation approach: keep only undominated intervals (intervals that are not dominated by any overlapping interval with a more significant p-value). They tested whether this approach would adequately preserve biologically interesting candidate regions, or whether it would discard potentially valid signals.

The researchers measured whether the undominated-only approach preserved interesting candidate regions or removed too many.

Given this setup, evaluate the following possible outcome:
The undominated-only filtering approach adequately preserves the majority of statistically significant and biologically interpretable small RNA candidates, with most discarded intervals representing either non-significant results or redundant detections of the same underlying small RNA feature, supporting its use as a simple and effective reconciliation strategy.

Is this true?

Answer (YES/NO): NO